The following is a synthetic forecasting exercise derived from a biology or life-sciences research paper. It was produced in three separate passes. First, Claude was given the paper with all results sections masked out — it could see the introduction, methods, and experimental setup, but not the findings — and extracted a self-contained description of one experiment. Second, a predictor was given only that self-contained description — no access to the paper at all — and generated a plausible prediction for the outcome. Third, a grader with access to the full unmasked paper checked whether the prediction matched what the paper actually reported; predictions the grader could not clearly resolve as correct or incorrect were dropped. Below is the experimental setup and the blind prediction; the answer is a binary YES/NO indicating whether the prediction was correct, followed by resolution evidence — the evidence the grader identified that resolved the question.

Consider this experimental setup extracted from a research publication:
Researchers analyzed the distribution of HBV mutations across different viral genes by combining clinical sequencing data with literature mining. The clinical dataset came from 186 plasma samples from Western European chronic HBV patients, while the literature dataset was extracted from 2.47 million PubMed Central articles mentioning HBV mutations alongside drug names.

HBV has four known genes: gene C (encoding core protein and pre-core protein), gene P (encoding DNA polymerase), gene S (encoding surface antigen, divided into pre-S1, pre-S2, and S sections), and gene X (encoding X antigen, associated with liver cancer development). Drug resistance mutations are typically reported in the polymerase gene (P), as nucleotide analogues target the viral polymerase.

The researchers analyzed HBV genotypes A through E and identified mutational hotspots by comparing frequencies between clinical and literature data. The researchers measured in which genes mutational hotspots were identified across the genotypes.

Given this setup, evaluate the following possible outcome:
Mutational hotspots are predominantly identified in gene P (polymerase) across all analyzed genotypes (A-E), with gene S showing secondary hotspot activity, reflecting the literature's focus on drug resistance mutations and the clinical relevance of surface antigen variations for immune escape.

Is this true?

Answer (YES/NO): NO